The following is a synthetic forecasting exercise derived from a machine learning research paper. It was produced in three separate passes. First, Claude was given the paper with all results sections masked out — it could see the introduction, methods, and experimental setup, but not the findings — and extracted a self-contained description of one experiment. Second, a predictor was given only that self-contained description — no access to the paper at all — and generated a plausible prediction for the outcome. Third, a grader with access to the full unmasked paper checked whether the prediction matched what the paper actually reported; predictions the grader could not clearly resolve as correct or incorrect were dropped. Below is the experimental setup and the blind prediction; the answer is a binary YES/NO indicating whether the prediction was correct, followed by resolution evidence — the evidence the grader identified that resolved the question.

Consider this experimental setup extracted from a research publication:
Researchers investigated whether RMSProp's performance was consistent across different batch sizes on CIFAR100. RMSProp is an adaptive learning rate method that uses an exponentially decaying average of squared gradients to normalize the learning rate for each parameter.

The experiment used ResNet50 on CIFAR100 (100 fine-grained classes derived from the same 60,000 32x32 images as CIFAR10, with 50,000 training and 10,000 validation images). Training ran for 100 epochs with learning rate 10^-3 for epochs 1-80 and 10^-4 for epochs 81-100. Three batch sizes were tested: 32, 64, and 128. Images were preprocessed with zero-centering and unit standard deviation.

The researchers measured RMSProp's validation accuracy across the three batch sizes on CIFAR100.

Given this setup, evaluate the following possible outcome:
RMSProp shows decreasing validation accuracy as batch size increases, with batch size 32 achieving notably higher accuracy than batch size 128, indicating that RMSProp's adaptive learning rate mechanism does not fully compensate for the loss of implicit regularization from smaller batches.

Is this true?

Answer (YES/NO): NO